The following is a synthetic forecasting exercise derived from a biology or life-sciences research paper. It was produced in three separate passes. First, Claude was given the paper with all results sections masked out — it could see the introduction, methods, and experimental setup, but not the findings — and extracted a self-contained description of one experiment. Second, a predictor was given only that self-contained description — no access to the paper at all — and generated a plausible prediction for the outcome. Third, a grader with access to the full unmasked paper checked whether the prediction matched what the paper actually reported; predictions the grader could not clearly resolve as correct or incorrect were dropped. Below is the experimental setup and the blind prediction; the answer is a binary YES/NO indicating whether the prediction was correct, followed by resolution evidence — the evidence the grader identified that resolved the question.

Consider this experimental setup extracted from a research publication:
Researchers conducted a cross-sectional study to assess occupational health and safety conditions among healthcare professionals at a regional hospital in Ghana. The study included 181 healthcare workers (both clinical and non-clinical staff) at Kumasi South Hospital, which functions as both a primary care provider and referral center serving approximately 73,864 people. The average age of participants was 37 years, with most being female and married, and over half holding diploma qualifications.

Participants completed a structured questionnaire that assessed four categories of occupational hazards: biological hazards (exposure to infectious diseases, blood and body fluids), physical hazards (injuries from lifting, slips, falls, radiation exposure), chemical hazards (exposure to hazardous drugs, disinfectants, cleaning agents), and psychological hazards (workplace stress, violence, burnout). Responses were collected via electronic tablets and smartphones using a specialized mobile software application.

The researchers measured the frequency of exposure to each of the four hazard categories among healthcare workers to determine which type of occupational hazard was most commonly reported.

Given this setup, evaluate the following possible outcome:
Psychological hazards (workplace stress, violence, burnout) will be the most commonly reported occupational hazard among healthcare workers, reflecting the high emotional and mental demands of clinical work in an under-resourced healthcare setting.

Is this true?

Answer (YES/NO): NO